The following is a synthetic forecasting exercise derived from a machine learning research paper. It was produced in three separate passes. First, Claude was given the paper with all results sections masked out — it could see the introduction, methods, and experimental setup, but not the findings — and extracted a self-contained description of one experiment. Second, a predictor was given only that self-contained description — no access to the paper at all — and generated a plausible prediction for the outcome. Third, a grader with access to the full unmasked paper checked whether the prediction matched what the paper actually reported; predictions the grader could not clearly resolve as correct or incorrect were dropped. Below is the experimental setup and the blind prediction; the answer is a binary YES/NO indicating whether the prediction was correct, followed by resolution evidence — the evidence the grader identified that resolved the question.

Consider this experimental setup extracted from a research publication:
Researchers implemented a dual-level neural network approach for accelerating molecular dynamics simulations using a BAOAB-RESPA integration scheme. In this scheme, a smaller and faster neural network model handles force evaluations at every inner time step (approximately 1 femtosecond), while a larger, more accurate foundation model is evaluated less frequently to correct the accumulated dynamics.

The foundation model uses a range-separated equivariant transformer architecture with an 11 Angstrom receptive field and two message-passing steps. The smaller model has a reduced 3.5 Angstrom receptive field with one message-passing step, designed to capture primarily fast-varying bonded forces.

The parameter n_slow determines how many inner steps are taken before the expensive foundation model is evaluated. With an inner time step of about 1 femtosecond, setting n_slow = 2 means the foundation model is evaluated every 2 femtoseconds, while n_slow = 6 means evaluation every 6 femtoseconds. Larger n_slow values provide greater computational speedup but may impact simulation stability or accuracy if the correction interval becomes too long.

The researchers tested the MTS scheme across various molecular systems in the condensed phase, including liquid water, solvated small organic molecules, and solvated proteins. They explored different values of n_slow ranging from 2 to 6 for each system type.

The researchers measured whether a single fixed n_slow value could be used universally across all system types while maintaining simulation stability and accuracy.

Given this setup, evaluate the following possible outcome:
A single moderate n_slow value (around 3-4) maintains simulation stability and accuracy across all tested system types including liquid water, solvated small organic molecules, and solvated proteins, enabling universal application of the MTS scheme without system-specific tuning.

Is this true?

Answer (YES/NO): NO